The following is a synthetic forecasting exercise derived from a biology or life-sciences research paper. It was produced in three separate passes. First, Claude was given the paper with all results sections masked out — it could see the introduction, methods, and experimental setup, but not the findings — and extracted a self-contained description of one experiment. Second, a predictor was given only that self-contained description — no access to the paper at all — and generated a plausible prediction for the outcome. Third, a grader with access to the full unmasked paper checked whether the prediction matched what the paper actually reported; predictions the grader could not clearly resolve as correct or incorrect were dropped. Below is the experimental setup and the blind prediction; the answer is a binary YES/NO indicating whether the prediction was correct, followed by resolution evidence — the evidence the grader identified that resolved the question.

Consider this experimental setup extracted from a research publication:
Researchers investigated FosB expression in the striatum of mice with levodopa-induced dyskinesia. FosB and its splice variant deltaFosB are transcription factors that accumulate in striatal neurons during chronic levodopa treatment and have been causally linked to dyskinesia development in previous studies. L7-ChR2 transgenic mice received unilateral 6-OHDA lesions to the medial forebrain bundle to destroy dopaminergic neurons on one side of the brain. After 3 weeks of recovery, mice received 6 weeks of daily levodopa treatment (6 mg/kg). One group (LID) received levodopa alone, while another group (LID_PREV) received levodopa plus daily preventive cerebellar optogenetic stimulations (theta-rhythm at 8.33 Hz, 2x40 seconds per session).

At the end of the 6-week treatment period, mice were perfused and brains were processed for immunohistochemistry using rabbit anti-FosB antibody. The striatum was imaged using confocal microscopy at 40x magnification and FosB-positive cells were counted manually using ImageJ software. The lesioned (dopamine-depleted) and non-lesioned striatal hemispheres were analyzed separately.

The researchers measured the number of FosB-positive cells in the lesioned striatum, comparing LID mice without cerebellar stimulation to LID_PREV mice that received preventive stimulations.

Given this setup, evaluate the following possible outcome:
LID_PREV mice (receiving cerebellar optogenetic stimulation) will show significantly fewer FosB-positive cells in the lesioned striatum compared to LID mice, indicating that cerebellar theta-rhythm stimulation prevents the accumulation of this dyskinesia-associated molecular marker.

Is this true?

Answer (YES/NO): YES